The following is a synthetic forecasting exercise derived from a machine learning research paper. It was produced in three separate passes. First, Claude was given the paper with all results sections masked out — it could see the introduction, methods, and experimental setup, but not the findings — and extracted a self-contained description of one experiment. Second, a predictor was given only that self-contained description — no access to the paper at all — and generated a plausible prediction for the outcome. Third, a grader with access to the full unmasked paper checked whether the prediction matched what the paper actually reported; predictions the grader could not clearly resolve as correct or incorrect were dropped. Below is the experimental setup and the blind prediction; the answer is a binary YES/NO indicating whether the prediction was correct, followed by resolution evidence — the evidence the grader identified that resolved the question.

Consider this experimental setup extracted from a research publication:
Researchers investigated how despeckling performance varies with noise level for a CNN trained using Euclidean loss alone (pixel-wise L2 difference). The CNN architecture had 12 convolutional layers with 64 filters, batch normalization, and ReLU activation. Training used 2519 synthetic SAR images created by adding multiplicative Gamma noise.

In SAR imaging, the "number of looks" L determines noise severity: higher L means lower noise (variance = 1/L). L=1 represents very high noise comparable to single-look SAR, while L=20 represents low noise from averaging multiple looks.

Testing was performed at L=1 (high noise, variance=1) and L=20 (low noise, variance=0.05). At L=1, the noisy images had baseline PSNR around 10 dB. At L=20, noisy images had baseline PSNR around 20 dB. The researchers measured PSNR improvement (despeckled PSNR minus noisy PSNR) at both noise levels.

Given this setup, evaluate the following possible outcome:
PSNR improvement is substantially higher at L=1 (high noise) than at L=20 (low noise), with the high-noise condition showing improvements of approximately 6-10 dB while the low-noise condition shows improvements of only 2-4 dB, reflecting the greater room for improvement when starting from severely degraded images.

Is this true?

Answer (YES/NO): NO